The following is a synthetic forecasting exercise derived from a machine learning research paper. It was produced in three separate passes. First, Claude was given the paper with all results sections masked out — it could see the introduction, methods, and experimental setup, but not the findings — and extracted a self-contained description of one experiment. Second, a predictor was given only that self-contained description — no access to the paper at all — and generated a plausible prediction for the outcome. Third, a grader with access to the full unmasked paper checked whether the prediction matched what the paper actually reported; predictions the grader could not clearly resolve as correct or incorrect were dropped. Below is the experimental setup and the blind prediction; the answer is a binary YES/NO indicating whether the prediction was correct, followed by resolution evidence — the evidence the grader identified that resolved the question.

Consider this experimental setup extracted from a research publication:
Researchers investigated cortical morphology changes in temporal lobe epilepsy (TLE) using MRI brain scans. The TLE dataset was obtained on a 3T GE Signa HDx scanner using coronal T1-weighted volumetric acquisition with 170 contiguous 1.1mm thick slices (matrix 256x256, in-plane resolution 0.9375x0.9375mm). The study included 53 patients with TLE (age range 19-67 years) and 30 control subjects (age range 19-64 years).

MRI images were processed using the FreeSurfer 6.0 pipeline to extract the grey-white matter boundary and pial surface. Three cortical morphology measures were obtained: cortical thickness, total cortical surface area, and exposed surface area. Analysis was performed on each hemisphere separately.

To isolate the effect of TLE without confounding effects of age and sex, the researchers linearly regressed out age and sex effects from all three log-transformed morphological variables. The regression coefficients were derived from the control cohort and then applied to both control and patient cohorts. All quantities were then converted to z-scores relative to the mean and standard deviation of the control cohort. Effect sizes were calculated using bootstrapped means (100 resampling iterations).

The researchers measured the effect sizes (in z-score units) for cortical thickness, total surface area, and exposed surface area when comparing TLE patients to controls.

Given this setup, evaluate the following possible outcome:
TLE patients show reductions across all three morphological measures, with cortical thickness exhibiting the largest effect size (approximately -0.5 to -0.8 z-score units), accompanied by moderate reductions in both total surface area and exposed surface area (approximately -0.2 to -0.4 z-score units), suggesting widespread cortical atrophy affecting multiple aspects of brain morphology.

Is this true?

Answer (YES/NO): NO